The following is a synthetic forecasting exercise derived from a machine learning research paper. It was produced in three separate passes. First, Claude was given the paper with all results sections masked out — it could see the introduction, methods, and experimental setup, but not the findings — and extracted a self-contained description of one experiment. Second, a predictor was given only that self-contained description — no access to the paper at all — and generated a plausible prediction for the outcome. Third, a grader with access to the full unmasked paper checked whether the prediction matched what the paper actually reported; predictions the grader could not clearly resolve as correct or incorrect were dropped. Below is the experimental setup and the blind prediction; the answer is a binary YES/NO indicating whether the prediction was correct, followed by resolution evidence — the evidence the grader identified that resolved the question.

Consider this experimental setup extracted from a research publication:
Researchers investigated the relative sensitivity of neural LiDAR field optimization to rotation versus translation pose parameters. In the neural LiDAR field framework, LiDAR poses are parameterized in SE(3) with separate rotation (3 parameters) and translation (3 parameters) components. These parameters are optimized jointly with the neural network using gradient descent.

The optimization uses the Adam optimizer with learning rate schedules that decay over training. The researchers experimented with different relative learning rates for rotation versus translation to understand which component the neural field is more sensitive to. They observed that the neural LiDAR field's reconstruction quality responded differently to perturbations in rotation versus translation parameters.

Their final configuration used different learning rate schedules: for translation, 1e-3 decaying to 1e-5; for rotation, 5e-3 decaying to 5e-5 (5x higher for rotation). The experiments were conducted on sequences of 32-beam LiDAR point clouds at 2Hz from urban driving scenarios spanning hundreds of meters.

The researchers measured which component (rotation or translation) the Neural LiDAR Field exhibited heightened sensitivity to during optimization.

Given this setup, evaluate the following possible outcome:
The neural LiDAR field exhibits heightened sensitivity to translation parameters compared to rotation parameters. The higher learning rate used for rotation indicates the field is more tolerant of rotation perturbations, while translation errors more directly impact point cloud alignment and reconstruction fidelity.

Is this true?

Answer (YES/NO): NO